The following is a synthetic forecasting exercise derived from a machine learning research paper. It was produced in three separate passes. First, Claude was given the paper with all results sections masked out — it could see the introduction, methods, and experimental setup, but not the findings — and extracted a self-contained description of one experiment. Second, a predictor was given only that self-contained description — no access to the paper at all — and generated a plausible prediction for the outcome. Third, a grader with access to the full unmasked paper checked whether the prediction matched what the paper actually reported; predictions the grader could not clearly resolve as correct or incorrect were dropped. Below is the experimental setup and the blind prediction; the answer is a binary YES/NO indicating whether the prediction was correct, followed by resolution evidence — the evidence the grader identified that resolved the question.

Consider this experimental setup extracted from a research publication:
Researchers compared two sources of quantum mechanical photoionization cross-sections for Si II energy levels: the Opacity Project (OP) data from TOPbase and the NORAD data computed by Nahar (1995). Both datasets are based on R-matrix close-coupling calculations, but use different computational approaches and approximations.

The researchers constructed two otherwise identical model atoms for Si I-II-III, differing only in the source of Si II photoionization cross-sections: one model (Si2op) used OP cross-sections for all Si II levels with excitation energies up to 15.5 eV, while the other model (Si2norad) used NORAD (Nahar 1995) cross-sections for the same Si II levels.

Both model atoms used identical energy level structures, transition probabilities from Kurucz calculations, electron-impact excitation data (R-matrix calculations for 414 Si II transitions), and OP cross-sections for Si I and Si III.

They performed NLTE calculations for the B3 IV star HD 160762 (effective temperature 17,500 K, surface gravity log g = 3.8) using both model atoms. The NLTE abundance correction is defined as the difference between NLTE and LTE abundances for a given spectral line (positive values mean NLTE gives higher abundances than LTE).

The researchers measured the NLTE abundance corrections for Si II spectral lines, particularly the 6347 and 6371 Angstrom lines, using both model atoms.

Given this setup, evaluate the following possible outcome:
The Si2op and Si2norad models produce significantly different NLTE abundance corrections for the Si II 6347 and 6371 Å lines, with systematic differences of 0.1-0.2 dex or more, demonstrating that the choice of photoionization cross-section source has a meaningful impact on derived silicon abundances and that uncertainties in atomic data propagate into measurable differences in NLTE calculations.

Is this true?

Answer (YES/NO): YES